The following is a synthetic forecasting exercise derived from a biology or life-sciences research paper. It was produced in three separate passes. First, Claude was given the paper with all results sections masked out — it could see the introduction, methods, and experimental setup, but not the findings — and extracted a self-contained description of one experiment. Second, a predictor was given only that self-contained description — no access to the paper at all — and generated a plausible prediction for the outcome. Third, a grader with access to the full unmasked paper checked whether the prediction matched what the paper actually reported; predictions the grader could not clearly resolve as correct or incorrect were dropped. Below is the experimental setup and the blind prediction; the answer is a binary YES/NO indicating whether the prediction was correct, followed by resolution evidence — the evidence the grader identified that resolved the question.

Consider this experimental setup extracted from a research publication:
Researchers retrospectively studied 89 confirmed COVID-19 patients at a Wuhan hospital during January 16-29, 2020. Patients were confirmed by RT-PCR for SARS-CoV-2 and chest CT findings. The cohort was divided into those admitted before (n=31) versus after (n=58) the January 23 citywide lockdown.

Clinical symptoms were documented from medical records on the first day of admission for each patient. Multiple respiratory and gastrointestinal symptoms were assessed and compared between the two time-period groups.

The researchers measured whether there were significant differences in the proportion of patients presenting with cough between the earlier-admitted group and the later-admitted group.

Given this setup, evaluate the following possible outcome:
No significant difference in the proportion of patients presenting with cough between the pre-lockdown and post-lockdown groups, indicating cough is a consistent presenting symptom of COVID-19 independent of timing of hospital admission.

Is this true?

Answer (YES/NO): YES